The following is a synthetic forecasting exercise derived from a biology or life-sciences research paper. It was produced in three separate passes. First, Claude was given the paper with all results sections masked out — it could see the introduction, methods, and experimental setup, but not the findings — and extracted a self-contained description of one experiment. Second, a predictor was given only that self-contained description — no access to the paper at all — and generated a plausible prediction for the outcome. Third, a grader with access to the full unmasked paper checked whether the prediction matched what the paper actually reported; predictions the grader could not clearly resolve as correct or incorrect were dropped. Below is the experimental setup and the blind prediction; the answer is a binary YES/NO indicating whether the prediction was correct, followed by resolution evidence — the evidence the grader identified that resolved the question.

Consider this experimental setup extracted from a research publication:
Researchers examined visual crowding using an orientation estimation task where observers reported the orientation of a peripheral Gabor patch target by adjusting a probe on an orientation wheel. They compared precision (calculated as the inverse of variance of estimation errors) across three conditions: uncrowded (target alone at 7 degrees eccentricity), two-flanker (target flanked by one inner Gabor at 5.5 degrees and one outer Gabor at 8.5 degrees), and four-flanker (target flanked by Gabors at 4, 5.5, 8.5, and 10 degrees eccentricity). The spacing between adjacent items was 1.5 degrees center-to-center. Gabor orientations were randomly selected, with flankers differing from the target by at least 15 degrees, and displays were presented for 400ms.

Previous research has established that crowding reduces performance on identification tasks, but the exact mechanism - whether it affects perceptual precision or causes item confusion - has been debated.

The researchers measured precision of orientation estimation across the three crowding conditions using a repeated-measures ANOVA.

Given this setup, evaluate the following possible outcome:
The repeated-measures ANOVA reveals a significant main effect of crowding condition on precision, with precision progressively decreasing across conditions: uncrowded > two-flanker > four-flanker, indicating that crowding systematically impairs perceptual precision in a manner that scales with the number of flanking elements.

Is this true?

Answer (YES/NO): YES